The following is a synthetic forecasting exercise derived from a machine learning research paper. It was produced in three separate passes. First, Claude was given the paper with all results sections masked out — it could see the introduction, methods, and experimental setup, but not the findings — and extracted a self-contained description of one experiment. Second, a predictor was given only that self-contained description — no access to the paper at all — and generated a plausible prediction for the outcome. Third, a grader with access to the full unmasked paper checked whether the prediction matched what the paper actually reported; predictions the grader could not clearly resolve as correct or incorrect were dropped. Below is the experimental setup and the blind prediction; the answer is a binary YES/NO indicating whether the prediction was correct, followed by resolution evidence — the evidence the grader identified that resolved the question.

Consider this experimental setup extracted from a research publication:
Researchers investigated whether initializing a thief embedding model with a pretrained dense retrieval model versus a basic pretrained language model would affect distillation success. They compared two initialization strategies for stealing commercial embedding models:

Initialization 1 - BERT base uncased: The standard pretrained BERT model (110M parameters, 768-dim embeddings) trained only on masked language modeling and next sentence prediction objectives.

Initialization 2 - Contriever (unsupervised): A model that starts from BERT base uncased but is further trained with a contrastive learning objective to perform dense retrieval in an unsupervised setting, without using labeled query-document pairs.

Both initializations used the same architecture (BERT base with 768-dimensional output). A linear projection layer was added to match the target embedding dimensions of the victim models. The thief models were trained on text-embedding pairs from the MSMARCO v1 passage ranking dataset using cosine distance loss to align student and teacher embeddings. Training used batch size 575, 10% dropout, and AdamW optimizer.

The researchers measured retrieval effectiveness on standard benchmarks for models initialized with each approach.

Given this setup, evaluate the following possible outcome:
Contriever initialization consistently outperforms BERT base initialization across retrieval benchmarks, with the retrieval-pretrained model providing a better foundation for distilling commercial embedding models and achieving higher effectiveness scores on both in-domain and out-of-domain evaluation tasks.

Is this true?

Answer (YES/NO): NO